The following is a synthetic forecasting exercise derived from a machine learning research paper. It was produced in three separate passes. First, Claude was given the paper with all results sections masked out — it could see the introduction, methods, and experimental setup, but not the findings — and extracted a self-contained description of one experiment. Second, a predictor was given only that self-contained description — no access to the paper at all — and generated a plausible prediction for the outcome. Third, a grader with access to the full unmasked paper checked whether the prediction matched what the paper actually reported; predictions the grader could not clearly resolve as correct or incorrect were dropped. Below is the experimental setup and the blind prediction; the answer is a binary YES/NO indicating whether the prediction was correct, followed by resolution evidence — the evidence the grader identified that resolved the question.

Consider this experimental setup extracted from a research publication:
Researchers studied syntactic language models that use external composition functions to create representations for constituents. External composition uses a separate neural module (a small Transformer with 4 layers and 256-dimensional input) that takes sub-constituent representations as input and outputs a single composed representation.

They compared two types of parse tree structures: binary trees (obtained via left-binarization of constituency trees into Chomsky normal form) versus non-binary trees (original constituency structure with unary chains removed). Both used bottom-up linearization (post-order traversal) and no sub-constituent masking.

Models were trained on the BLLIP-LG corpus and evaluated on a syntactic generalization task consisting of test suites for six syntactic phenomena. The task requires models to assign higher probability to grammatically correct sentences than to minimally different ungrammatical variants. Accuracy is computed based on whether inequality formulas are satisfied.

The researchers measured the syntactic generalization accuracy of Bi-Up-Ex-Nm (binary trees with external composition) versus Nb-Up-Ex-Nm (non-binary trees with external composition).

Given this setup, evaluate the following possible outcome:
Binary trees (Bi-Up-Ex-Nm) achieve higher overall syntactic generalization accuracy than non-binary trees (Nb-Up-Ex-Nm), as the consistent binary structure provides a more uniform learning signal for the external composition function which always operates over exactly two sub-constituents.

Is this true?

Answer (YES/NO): YES